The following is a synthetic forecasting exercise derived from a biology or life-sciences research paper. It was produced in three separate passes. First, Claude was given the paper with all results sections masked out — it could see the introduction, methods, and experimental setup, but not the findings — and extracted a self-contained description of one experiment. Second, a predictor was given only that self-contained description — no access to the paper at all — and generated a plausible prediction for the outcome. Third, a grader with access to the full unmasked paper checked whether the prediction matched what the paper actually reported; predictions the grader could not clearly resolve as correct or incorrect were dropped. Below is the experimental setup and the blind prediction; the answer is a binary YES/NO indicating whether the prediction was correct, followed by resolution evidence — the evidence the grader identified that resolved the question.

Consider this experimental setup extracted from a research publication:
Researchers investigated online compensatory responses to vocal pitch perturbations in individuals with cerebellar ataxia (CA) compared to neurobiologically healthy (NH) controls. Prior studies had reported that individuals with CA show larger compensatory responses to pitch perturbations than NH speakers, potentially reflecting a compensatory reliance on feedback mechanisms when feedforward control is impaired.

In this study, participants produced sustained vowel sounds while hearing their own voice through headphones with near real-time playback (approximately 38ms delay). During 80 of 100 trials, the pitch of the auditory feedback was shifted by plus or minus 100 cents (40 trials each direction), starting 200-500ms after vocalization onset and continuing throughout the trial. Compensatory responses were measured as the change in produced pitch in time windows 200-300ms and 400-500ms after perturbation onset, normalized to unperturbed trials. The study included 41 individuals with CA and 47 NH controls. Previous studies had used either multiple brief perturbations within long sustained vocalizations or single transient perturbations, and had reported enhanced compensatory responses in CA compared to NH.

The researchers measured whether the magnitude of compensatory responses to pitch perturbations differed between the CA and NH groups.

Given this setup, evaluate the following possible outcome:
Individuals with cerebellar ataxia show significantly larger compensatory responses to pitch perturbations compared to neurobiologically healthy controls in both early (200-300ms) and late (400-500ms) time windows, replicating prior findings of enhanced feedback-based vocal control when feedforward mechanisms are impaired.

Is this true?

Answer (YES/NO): NO